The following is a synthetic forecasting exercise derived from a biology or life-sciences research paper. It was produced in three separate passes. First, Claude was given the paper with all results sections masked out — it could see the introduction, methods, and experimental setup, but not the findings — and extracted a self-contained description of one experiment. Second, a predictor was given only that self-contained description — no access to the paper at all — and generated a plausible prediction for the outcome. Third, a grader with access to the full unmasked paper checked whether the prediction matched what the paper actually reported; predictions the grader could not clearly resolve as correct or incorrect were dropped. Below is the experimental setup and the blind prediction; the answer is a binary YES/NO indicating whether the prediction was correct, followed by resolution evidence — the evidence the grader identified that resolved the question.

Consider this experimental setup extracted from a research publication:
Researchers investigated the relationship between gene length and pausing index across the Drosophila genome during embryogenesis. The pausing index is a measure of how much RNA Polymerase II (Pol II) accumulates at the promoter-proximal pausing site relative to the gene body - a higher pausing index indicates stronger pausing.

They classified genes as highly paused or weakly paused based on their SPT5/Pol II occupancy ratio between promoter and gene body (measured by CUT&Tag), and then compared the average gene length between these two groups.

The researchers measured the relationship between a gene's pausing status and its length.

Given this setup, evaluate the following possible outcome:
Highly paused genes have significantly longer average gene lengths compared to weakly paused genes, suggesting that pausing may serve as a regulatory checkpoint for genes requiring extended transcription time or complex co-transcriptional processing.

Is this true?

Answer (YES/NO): YES